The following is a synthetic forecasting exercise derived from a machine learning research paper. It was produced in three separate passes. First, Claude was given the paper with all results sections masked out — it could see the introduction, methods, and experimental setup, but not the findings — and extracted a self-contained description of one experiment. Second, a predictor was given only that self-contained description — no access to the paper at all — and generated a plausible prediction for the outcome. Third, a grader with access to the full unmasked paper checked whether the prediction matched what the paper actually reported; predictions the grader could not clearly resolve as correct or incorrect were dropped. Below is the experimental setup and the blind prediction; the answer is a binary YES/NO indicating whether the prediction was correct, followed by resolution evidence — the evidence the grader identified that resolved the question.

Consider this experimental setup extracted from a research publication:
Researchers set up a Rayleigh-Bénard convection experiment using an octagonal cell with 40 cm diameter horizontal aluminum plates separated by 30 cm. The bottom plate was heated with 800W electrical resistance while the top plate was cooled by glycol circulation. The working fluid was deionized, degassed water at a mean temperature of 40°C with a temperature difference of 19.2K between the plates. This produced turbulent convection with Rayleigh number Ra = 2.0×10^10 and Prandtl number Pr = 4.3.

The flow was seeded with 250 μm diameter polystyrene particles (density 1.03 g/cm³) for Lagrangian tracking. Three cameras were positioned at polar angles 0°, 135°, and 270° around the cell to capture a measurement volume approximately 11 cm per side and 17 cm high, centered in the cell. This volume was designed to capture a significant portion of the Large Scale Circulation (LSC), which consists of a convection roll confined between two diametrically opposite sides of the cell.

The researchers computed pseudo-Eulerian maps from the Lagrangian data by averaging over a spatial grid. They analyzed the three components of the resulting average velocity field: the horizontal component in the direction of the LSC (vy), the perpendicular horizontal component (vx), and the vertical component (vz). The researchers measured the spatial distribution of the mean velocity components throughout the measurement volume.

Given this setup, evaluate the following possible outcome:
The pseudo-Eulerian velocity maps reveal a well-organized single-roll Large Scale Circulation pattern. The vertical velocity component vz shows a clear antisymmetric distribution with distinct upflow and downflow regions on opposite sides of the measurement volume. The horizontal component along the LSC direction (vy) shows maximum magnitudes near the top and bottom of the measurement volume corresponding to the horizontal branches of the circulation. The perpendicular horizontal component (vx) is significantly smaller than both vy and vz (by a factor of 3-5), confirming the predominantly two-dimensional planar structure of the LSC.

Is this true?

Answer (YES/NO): NO